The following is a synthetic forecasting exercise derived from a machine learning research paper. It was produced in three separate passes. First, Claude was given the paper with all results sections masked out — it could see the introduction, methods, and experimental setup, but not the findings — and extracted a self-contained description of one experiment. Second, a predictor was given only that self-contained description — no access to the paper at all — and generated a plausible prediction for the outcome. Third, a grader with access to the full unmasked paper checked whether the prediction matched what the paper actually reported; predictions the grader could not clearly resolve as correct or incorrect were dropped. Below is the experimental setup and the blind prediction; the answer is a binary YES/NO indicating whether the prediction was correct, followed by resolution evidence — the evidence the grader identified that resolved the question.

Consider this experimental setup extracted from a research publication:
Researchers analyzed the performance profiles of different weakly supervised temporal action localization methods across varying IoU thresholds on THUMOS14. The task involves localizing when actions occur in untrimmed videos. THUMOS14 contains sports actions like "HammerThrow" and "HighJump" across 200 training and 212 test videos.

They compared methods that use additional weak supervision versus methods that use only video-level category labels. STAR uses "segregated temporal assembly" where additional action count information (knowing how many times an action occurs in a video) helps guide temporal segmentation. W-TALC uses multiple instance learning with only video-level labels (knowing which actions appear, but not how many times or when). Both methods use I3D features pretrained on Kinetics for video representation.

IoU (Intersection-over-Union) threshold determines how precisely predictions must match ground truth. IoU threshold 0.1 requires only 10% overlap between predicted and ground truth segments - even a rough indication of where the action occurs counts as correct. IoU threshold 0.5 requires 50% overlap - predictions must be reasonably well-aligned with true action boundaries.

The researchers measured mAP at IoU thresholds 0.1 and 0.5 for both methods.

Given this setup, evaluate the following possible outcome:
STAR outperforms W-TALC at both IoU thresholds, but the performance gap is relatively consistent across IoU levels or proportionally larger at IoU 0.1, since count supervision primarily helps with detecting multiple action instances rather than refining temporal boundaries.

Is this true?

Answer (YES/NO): YES